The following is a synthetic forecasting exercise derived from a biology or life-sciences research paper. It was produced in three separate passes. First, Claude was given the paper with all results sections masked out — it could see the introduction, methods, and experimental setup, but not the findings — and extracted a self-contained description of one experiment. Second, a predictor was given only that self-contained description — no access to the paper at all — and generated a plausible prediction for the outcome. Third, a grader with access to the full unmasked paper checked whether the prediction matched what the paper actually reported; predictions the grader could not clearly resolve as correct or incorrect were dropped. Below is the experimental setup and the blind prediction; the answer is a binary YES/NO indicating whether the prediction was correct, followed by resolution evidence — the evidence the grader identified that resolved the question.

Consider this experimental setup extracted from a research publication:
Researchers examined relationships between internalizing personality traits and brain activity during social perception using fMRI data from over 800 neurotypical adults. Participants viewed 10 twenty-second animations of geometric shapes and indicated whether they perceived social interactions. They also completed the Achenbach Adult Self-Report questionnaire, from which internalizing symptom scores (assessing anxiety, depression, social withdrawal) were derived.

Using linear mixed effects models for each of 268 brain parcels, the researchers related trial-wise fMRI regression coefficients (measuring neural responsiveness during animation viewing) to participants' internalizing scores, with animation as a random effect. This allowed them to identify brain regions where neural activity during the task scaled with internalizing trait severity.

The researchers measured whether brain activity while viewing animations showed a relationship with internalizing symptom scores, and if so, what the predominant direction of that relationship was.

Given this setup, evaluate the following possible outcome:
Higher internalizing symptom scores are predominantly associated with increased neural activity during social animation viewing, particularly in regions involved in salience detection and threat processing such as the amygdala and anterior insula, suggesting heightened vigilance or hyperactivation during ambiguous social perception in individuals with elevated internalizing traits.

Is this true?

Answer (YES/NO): NO